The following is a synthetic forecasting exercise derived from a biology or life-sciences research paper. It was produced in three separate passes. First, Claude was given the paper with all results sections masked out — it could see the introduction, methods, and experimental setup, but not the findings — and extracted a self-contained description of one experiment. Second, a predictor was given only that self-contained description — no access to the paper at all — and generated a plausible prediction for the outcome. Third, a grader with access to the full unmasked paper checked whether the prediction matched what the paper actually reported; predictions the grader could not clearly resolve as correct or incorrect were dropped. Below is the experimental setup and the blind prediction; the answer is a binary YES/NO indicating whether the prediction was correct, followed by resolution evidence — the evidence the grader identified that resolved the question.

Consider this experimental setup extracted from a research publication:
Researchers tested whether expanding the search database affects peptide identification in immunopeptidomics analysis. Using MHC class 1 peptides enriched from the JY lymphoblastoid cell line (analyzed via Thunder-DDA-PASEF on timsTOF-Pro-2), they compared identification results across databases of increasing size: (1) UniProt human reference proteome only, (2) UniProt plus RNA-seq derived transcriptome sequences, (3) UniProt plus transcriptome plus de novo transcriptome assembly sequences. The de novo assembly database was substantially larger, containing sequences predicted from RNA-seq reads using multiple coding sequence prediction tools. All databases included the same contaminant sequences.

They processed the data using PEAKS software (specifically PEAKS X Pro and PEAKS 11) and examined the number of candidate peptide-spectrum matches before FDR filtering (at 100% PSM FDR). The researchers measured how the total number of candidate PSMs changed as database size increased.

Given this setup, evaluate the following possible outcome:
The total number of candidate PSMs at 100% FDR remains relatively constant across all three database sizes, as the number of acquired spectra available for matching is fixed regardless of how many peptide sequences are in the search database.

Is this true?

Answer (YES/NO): NO